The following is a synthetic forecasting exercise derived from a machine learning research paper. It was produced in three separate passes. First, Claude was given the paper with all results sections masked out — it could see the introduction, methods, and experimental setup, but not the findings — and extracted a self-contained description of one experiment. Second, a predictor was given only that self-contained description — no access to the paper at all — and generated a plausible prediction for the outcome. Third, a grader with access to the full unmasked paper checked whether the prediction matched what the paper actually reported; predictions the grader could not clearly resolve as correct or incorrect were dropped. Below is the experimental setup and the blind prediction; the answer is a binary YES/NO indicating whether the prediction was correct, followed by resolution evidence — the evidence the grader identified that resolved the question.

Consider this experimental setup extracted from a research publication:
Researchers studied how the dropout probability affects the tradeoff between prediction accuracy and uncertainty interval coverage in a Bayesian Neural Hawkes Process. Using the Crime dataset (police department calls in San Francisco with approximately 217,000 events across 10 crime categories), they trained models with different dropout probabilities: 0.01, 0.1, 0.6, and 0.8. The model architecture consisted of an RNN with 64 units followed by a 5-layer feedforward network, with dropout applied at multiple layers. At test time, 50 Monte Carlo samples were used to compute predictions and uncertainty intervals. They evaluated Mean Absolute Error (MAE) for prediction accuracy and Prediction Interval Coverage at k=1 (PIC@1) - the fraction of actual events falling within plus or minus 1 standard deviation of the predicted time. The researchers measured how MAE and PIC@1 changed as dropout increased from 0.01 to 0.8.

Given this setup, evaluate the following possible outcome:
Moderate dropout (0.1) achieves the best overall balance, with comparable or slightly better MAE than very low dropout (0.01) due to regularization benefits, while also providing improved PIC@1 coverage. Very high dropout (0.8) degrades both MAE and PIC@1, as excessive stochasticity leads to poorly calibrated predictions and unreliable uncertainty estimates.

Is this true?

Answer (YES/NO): NO